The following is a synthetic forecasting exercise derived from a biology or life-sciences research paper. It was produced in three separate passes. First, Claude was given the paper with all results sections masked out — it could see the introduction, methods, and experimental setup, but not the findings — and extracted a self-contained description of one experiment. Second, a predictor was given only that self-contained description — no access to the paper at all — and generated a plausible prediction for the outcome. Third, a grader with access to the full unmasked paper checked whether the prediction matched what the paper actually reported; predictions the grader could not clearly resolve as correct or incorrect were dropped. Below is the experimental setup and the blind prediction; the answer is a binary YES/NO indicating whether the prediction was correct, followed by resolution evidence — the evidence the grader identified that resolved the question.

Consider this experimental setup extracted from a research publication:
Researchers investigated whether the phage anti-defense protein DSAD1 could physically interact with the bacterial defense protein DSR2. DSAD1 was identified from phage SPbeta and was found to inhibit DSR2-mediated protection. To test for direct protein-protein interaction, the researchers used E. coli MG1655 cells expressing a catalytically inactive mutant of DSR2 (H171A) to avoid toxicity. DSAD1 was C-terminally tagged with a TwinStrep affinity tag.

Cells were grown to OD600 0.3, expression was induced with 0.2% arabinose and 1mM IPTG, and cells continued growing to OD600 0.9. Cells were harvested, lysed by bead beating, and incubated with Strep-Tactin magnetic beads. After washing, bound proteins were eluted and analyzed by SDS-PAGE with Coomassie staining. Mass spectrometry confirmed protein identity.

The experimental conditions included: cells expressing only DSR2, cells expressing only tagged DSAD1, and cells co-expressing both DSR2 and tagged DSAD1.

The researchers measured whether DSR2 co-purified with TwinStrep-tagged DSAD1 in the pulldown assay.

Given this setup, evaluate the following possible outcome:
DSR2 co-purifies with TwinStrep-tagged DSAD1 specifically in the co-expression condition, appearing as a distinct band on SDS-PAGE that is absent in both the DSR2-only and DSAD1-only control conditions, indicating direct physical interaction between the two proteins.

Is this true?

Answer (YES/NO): YES